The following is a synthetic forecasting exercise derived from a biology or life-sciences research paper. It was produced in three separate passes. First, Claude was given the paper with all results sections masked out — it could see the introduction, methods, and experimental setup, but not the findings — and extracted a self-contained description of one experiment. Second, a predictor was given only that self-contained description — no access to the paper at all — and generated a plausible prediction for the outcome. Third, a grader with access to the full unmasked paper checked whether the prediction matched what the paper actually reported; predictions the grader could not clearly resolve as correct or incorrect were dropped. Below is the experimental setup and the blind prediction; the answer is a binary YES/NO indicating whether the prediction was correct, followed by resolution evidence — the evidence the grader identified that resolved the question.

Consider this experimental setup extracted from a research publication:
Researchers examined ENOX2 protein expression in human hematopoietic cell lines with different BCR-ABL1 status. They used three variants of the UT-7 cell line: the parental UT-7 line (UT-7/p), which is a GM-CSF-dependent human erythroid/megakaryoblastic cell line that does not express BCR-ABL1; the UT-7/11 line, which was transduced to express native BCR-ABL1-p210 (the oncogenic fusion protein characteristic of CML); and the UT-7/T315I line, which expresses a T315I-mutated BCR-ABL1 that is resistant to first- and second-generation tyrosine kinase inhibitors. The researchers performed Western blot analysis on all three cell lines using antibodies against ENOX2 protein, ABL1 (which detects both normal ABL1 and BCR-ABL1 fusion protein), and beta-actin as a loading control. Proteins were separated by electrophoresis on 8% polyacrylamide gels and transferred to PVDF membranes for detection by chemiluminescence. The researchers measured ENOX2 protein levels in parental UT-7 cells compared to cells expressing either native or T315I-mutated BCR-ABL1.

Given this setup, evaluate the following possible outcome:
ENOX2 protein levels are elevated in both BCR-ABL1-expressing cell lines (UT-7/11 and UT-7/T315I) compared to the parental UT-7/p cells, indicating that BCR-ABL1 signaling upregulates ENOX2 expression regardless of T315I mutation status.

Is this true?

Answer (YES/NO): YES